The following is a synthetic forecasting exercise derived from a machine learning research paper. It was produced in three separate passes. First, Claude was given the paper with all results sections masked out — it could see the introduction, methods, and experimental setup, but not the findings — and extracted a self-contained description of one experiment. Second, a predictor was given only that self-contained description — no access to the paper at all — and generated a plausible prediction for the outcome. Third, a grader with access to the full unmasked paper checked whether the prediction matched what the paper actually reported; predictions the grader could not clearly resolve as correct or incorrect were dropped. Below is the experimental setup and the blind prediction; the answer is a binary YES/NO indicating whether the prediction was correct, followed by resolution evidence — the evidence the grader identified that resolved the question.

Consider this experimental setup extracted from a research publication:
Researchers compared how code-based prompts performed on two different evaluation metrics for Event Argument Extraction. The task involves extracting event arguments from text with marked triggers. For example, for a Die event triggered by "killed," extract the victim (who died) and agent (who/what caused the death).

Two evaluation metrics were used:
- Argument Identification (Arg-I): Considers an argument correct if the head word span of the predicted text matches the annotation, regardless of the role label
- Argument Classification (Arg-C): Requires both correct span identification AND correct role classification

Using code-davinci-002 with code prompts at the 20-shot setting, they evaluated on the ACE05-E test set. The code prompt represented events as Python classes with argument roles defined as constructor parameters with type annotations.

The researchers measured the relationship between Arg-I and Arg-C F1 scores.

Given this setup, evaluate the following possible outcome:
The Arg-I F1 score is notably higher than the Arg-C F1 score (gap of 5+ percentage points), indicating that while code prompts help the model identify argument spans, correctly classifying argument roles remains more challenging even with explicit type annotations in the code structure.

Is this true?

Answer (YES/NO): NO